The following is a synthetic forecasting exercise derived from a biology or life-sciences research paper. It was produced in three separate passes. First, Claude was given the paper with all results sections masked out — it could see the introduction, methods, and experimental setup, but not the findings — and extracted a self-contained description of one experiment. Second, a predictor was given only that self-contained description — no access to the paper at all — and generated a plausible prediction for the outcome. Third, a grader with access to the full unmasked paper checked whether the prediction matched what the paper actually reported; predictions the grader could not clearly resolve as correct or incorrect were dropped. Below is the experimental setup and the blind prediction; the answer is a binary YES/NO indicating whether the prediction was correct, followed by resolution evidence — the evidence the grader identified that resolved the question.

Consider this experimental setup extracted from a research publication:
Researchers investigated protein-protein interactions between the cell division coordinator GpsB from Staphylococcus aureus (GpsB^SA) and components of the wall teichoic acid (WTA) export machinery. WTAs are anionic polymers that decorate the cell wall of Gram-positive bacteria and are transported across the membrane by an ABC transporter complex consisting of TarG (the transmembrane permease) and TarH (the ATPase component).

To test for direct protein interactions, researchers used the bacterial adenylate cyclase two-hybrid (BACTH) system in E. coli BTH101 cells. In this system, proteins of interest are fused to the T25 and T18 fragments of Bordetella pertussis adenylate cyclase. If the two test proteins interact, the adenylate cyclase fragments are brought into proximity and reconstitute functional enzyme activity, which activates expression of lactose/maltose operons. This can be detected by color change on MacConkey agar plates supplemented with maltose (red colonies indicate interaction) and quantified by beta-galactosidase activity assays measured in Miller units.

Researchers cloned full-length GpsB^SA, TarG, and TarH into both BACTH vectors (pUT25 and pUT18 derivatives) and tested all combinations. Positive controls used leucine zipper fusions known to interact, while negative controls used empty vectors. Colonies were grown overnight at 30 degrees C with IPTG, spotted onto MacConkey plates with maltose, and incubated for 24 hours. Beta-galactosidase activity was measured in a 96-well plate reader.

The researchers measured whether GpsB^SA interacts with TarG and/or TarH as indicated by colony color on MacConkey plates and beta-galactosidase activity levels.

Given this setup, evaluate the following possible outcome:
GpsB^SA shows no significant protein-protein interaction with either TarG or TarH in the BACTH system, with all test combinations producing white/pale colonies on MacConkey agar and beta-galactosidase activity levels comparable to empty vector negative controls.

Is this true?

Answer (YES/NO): NO